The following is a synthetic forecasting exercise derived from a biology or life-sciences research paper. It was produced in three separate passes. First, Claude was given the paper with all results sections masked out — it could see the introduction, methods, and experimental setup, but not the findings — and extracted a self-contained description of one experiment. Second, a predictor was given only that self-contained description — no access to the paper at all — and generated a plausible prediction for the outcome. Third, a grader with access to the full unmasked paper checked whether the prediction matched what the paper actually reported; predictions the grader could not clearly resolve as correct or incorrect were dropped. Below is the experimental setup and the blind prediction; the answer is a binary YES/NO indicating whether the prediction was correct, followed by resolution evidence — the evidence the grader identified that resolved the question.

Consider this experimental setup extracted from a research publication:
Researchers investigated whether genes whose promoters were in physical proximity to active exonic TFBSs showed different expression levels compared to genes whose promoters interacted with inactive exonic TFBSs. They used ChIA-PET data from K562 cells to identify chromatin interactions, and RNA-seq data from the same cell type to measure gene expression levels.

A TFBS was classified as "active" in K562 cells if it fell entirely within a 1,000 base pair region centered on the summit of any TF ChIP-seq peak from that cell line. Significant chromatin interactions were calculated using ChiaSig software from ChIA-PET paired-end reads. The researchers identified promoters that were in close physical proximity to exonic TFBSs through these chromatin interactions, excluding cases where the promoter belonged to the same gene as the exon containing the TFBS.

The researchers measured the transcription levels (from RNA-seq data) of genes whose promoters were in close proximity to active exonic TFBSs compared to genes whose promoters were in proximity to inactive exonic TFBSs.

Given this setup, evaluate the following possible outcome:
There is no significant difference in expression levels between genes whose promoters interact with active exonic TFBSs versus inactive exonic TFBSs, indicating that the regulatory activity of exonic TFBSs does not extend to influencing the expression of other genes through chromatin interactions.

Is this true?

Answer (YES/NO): NO